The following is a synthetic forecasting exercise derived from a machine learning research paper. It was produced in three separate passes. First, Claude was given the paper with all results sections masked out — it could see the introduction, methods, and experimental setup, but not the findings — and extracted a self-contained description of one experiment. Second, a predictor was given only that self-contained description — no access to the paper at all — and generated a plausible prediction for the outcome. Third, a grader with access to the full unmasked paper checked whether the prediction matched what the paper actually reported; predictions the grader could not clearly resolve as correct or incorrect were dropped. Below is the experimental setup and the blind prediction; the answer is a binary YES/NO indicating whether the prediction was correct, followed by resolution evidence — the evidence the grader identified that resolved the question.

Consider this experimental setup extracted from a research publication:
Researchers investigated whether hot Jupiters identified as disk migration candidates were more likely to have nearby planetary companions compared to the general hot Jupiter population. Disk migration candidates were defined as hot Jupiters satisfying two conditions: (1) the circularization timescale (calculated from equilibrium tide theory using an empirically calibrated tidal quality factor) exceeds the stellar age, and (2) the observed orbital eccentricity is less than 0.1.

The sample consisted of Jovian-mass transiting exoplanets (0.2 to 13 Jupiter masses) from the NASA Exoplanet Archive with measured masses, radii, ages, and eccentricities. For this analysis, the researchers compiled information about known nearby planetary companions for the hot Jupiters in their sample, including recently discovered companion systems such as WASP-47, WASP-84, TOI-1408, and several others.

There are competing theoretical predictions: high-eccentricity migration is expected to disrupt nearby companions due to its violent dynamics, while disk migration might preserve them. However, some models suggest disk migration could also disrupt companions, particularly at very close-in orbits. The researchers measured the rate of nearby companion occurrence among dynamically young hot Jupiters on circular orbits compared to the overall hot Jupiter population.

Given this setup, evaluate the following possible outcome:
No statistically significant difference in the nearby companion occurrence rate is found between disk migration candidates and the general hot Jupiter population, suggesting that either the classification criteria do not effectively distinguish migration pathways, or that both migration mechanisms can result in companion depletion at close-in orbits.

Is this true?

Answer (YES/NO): NO